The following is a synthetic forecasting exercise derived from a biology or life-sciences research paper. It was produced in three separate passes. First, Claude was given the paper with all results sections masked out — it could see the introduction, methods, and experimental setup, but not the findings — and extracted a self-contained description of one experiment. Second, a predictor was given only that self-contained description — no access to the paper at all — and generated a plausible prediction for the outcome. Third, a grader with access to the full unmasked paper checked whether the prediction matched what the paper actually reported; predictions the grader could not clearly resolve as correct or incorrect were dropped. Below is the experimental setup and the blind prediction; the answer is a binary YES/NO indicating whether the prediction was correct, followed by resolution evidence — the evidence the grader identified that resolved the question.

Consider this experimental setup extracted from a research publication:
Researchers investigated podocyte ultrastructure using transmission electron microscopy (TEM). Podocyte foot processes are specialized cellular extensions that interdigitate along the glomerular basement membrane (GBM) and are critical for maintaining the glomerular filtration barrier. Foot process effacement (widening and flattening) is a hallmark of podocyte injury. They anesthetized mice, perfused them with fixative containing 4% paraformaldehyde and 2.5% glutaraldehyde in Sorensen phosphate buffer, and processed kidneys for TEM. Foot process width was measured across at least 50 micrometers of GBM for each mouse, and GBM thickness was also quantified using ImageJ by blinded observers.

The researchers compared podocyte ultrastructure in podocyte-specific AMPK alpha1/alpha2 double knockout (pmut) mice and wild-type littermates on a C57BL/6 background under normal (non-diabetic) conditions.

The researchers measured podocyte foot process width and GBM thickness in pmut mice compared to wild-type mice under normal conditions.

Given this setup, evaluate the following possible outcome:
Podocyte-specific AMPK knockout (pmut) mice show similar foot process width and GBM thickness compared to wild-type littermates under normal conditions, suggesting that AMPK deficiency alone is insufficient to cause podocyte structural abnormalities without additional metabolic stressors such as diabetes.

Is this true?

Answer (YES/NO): YES